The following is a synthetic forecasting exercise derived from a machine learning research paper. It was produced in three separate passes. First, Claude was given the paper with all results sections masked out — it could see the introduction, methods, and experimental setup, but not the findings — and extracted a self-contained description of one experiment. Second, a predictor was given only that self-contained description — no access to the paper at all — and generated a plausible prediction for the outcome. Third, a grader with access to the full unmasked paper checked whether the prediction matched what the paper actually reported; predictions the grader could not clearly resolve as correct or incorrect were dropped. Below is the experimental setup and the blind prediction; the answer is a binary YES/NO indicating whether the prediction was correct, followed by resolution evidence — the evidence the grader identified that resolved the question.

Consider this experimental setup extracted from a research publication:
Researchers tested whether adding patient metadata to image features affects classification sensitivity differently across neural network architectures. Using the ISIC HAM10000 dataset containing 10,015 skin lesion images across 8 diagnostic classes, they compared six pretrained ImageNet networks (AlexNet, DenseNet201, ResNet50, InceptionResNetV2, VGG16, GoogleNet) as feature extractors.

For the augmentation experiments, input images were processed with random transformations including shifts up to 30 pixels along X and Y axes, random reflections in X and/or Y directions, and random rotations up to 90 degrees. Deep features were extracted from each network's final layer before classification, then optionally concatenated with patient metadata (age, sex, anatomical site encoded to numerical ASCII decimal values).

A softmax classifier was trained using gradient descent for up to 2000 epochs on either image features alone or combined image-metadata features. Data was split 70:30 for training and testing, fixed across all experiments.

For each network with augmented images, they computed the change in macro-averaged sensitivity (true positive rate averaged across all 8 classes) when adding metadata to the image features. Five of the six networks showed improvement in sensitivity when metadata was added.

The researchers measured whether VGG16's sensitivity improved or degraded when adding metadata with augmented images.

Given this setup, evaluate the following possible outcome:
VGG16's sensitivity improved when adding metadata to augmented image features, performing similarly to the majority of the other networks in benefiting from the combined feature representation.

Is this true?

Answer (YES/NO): NO